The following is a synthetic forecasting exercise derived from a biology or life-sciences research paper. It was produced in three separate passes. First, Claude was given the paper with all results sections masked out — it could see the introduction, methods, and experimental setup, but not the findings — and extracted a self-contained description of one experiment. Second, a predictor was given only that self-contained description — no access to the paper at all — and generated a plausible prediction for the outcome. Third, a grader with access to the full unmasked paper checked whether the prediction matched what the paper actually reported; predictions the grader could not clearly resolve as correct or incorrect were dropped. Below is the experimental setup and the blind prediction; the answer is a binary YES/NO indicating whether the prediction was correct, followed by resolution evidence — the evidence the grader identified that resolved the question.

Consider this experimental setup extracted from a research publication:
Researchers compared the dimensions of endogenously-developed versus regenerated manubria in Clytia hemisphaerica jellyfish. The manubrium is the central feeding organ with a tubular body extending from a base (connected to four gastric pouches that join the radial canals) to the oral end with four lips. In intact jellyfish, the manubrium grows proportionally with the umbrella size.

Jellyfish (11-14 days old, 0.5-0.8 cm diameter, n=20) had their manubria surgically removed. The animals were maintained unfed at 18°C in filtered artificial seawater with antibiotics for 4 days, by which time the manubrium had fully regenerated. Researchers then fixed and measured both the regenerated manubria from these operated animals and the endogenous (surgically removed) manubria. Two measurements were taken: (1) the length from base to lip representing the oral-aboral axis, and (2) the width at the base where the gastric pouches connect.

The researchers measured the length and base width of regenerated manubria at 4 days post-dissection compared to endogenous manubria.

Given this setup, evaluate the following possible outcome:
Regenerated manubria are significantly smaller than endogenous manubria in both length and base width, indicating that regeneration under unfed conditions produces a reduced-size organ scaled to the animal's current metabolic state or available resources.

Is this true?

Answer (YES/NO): NO